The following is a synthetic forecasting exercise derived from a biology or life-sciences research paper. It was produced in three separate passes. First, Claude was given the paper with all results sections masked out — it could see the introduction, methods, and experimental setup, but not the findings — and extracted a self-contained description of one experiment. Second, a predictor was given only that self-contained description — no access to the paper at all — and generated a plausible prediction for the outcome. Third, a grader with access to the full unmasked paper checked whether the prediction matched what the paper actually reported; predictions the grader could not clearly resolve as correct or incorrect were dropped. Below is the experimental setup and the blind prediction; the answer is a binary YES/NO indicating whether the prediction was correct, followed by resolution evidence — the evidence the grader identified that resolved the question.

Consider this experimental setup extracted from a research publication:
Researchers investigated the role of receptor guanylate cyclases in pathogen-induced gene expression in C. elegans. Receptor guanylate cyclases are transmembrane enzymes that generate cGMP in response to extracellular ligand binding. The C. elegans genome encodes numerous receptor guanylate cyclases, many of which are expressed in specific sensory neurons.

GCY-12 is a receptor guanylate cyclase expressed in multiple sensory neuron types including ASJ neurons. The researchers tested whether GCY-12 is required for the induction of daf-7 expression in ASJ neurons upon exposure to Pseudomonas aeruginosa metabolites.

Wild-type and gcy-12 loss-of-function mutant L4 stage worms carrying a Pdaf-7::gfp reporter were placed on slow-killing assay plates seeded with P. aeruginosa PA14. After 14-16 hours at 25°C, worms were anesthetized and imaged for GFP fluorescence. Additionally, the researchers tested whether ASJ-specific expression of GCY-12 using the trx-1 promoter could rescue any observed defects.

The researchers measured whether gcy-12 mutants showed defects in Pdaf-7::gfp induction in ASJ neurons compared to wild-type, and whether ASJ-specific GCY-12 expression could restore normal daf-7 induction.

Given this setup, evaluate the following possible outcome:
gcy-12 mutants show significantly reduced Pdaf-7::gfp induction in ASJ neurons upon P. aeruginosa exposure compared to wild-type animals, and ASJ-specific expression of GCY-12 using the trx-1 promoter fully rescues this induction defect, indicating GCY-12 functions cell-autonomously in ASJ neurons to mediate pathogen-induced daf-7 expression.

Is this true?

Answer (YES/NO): YES